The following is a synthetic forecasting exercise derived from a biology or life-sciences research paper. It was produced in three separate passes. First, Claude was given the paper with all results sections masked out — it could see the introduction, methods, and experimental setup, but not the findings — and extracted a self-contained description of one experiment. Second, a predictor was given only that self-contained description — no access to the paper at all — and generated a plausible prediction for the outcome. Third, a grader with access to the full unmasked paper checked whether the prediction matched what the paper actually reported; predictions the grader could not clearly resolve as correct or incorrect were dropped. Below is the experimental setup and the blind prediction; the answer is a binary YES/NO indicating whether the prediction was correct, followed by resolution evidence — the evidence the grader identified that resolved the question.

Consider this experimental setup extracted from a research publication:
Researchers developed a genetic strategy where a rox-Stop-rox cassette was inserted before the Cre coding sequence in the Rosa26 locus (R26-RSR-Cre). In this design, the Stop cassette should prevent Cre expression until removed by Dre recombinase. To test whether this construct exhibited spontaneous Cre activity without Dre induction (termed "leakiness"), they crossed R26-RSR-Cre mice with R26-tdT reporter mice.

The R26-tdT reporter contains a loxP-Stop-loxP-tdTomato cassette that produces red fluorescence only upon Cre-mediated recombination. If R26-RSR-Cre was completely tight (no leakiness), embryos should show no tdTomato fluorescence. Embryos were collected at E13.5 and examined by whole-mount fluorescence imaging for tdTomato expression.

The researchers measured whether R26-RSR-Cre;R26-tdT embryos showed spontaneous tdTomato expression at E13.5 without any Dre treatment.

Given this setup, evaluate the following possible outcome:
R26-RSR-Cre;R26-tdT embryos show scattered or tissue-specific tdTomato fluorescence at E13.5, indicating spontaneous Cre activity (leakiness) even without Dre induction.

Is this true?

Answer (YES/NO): YES